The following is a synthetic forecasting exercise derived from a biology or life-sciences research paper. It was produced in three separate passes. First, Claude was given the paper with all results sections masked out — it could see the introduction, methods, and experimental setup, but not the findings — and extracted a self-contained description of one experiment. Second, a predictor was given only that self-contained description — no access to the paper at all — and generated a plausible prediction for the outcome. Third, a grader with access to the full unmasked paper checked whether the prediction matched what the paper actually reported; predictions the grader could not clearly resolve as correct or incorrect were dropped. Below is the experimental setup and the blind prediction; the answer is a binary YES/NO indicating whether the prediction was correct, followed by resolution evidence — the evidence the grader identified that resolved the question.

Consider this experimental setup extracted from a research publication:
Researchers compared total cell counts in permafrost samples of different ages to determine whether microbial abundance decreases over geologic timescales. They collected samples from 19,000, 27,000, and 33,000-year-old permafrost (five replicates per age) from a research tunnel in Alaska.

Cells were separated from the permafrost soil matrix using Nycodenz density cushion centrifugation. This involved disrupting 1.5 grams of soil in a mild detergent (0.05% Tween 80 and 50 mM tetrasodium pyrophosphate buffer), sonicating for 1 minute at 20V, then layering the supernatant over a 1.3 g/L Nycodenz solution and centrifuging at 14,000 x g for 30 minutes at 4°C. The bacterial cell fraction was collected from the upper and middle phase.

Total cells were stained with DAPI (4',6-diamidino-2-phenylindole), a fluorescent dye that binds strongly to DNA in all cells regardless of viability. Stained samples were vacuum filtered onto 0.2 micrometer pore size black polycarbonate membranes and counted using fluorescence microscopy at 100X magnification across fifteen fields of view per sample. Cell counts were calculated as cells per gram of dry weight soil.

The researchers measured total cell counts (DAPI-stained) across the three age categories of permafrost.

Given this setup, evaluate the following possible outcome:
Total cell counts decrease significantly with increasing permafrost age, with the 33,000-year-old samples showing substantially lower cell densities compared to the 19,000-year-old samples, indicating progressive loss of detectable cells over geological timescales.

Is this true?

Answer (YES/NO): NO